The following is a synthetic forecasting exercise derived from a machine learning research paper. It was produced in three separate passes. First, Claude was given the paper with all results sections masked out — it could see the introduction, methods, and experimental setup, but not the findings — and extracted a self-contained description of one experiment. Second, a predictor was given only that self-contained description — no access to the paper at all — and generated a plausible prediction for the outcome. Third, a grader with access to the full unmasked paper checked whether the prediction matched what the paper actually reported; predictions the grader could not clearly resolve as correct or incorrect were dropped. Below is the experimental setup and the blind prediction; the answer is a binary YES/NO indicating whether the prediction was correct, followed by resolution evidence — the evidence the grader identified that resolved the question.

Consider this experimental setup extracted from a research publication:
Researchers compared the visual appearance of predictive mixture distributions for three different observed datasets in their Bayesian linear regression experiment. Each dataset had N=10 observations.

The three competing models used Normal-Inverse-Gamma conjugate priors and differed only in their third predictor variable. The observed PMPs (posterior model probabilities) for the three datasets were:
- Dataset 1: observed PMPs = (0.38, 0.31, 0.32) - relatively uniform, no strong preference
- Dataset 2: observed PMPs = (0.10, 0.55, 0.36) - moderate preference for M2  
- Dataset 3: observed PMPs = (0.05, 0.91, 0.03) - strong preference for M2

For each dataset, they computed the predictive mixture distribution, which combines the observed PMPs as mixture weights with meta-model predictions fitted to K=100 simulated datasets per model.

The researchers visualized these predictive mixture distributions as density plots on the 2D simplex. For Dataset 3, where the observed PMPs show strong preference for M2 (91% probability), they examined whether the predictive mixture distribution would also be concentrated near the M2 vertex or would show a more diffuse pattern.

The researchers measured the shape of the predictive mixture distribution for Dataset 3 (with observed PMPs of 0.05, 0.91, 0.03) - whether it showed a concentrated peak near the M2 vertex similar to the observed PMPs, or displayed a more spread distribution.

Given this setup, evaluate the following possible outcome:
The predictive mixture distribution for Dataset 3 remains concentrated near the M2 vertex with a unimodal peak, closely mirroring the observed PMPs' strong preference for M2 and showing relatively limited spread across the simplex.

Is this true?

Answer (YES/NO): NO